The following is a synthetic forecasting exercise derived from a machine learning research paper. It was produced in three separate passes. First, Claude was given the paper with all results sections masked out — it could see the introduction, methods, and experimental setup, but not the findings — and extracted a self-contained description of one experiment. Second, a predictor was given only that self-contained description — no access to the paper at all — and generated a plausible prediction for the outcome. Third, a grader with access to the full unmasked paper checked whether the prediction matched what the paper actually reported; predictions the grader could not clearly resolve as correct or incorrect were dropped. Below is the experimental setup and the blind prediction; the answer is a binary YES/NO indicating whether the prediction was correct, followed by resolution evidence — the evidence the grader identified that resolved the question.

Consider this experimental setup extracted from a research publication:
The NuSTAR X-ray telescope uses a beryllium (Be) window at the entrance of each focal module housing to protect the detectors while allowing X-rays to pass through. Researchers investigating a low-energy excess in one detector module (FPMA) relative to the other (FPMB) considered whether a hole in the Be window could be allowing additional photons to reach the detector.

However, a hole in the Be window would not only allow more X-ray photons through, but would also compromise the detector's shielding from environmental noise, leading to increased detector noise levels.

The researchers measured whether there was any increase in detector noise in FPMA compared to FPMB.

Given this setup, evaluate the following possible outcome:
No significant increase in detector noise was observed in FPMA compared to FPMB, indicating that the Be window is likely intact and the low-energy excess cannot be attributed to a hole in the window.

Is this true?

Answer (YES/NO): YES